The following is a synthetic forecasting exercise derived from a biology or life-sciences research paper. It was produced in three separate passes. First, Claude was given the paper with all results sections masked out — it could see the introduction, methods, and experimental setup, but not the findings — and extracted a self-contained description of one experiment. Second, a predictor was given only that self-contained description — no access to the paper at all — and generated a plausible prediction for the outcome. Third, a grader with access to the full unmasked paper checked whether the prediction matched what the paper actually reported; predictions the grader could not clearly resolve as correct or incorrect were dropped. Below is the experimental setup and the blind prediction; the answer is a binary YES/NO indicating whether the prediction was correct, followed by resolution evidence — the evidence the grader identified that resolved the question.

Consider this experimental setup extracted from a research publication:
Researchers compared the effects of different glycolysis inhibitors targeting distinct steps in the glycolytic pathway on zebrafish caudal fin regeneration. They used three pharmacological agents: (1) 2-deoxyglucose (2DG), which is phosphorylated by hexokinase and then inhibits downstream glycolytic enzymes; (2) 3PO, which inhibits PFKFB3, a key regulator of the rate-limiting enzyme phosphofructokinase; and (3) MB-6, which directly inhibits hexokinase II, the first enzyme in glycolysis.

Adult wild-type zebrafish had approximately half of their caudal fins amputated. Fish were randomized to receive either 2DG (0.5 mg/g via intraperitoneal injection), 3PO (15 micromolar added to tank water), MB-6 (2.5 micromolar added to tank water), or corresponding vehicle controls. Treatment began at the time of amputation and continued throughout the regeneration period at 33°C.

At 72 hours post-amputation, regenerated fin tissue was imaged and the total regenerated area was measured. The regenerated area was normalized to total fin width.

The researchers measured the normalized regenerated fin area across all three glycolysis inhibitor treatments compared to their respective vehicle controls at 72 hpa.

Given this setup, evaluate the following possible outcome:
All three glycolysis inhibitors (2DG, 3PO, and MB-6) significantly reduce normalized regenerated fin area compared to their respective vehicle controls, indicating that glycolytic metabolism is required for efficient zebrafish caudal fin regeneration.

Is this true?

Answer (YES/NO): NO